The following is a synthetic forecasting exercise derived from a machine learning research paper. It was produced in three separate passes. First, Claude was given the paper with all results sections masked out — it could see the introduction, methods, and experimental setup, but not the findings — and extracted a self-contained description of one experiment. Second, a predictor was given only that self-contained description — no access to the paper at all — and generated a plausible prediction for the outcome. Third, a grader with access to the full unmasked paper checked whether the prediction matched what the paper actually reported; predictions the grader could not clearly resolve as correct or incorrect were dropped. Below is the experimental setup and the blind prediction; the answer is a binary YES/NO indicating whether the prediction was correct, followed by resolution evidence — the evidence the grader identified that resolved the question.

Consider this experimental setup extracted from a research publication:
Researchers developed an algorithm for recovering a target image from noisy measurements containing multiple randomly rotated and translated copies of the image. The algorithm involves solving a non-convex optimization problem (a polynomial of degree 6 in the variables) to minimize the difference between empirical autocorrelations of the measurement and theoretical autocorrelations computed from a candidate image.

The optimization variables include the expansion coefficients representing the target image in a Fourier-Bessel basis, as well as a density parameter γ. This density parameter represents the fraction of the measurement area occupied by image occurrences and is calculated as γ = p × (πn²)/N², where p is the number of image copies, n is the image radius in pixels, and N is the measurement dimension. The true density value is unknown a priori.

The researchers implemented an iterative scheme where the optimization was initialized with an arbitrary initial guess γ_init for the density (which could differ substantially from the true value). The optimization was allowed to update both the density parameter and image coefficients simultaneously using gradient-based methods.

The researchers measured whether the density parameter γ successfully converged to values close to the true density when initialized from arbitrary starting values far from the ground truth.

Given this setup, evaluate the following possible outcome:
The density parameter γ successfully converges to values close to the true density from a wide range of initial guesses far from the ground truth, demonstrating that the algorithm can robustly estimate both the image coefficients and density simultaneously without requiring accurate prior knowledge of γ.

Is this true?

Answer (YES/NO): NO